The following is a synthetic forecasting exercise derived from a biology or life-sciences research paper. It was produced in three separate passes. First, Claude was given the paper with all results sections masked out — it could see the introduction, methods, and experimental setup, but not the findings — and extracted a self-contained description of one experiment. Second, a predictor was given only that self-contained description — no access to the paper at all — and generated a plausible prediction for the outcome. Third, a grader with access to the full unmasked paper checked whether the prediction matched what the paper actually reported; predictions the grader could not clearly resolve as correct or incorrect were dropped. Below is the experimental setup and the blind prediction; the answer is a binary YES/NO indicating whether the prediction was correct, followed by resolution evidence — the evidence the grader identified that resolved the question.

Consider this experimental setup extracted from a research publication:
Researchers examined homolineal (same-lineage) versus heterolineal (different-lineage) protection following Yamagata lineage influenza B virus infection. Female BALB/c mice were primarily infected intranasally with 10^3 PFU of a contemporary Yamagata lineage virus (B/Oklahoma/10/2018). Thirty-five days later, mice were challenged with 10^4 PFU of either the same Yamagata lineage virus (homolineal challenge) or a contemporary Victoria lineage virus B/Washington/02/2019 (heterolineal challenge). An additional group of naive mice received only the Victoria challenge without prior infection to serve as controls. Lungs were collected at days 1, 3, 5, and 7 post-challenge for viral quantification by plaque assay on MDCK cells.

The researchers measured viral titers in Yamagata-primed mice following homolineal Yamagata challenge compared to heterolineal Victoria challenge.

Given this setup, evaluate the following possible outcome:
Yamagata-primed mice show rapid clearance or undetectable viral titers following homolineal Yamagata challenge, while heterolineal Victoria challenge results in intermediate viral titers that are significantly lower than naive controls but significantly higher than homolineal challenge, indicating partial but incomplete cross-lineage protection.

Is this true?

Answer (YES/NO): NO